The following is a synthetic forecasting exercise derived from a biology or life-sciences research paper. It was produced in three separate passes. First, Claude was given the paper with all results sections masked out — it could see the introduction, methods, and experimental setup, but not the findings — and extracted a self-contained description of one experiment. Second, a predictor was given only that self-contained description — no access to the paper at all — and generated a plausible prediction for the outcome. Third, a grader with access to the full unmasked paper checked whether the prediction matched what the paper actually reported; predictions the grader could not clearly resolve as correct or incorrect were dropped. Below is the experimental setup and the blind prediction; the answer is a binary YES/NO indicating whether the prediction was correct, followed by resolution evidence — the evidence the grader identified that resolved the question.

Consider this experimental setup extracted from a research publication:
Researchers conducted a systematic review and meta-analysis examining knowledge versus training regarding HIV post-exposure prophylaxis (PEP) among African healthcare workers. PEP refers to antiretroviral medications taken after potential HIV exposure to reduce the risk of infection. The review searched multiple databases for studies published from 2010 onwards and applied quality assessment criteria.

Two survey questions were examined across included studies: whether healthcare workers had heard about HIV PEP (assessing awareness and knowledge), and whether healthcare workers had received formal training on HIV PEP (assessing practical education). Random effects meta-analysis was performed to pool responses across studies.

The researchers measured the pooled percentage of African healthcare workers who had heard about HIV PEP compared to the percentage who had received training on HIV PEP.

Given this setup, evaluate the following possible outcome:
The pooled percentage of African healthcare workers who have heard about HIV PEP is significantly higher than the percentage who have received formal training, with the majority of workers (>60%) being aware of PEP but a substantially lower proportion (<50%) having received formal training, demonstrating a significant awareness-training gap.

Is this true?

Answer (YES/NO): NO